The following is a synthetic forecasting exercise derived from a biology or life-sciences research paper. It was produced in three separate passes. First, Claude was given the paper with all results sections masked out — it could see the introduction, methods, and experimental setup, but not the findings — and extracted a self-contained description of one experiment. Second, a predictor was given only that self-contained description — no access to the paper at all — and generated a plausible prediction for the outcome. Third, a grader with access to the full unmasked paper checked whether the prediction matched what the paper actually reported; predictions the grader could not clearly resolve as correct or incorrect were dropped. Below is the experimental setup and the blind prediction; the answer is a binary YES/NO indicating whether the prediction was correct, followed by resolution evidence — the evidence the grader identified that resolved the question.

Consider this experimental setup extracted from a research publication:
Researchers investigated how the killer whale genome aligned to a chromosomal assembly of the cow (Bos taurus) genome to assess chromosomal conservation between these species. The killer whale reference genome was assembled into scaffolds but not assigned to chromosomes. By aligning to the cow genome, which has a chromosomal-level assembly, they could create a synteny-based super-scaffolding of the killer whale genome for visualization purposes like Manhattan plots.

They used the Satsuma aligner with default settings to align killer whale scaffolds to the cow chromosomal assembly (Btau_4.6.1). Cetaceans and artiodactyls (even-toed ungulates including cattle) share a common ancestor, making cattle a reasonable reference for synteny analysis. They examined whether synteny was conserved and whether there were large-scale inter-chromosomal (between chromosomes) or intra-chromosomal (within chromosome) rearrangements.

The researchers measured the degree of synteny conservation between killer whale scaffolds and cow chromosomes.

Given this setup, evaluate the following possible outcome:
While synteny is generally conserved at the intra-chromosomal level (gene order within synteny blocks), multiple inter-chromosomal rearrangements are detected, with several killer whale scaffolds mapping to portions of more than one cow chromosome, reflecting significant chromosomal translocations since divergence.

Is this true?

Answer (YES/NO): NO